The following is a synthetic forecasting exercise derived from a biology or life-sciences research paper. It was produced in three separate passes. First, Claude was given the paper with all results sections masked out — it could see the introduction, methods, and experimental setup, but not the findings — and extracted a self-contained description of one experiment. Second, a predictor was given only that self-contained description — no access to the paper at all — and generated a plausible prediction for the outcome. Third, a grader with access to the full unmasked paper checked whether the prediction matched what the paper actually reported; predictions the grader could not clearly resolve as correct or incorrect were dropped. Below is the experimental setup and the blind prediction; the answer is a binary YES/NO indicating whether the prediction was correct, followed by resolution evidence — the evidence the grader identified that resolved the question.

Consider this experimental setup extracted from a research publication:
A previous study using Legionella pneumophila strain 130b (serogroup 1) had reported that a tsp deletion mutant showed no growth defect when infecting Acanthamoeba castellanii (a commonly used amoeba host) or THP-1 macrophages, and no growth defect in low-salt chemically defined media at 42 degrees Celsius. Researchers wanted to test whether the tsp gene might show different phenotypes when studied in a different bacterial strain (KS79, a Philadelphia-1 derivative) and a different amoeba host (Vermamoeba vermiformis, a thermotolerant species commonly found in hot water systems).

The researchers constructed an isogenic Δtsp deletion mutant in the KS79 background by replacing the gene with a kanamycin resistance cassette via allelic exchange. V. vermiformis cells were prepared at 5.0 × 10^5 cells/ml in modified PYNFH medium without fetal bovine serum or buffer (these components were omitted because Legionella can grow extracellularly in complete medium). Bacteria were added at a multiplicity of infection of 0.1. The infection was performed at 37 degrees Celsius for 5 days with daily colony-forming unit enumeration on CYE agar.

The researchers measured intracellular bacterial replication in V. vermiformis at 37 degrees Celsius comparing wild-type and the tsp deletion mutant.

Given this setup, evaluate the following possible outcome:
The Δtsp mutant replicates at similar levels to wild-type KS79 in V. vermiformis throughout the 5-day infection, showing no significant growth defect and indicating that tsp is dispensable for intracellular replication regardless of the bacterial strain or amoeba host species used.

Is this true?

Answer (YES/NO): YES